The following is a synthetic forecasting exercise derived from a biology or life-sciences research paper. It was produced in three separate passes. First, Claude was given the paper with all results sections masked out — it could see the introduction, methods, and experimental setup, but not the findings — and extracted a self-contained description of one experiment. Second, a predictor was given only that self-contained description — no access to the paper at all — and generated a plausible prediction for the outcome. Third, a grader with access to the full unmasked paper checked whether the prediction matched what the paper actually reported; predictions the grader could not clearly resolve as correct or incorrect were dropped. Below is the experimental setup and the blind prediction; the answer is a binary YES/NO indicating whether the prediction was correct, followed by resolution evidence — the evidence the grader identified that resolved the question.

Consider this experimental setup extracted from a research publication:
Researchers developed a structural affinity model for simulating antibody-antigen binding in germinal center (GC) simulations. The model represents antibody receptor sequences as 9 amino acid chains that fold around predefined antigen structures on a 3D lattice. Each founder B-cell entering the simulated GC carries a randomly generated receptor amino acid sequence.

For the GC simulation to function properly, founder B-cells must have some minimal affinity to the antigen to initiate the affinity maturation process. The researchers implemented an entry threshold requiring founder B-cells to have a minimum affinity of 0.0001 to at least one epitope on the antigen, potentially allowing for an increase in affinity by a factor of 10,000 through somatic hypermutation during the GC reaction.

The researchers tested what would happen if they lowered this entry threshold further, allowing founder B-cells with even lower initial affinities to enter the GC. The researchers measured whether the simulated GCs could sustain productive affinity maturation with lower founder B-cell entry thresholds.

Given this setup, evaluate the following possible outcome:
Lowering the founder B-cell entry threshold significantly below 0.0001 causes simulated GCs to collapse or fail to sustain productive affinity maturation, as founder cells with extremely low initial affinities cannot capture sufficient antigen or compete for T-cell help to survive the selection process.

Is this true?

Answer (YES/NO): YES